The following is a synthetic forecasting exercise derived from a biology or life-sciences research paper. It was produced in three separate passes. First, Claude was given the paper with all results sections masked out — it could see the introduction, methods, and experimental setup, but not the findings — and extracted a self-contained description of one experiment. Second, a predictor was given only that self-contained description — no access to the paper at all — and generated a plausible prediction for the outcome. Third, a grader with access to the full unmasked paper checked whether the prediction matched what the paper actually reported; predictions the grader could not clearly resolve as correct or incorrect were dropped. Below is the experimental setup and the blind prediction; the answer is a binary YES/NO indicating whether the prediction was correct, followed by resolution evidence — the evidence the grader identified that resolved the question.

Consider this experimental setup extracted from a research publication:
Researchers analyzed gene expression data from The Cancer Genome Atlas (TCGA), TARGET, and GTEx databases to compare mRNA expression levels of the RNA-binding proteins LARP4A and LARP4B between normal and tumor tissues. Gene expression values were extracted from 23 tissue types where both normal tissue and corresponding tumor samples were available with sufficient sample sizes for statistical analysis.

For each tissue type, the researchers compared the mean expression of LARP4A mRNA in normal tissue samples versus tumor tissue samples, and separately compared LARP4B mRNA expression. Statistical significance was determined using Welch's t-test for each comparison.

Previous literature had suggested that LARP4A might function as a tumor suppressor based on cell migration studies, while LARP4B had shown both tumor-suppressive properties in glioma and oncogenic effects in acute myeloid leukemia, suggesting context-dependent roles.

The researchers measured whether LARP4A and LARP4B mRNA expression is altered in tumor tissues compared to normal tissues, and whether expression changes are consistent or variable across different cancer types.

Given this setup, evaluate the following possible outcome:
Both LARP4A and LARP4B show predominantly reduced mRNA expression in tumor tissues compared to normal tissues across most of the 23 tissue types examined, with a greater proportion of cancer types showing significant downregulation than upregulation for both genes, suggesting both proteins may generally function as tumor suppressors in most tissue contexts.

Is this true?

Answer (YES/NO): NO